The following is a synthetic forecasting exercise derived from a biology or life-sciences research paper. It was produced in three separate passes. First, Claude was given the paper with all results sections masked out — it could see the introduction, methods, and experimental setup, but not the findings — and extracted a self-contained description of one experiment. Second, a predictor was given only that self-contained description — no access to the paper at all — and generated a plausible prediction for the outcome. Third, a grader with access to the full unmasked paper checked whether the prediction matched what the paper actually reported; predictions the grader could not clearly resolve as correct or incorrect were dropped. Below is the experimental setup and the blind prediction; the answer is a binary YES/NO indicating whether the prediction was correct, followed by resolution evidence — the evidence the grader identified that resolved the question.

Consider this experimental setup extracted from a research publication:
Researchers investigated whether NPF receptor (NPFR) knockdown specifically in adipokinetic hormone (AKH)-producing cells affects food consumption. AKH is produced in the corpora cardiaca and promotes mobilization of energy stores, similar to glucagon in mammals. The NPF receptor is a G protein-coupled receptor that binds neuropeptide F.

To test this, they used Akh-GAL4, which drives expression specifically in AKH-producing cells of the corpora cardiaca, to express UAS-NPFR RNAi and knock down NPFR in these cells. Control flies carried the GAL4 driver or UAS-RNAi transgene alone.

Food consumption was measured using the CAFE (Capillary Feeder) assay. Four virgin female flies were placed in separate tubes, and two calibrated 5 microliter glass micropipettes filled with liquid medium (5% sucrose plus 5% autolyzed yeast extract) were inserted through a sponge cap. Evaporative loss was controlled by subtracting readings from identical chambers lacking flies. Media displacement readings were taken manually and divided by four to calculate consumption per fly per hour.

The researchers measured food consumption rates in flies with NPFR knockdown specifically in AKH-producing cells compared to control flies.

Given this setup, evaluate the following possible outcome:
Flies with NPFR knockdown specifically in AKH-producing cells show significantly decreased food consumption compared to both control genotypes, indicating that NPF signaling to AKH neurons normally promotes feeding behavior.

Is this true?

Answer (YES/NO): NO